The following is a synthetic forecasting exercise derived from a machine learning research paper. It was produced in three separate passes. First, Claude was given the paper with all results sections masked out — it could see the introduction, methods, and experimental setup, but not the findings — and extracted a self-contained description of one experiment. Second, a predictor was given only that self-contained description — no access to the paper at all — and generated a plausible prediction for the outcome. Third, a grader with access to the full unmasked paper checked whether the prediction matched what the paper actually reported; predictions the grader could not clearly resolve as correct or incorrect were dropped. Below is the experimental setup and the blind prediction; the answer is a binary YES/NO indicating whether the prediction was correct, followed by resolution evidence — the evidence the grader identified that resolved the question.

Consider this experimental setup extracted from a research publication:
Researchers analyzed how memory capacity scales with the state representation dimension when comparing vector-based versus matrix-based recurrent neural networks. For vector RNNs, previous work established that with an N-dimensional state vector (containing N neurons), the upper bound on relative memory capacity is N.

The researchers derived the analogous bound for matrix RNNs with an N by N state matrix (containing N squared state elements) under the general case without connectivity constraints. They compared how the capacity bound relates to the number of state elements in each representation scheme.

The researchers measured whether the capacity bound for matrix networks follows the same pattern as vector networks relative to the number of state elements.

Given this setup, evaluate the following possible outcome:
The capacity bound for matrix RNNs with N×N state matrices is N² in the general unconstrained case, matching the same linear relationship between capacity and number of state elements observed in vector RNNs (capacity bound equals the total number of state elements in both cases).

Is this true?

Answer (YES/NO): YES